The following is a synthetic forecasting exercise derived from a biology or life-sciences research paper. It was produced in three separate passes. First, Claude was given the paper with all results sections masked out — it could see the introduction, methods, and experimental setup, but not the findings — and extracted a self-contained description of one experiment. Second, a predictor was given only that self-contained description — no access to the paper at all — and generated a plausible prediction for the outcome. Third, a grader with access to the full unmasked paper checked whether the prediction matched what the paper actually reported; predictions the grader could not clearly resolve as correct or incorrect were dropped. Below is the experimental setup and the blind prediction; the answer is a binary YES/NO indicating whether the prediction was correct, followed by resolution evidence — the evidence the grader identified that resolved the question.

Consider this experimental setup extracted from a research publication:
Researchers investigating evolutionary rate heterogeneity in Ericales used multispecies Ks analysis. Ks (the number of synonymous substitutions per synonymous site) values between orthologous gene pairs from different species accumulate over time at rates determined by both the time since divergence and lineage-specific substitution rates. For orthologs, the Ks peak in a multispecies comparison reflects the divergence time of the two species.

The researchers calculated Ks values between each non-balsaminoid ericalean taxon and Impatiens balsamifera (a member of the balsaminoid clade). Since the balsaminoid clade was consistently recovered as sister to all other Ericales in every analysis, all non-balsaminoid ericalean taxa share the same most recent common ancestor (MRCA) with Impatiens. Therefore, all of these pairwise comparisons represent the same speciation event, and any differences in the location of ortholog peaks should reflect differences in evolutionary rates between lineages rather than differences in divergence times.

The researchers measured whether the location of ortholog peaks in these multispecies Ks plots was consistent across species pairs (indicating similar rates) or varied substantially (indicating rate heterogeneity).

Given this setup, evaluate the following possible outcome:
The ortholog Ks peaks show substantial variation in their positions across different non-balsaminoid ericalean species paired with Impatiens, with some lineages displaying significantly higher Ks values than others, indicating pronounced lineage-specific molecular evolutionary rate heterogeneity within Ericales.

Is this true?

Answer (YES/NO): YES